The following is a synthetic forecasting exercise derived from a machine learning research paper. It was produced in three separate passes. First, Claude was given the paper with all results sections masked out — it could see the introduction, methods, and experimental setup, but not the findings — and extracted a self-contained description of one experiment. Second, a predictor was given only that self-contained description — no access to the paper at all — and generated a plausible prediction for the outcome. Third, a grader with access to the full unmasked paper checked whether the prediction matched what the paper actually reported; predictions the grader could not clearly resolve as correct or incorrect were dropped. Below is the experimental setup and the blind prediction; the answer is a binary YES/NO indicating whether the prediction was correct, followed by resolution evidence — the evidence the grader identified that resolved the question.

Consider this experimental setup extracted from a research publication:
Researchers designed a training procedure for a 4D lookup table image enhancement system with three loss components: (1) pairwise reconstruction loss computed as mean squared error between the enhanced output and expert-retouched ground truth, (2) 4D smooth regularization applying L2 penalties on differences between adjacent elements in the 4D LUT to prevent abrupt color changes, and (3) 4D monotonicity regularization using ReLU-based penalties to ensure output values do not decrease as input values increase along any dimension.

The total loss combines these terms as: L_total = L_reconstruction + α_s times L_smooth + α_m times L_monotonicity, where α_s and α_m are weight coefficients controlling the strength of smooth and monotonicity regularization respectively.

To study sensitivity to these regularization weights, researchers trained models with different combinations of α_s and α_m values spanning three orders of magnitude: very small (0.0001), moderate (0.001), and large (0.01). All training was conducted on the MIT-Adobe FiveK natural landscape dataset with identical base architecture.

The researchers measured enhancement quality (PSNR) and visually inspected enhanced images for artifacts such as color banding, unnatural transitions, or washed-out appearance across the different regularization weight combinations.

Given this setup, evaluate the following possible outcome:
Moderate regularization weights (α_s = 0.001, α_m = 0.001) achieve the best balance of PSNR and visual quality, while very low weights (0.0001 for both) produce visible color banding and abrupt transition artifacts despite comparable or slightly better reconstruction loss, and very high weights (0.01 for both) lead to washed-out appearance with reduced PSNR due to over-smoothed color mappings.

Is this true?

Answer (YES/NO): NO